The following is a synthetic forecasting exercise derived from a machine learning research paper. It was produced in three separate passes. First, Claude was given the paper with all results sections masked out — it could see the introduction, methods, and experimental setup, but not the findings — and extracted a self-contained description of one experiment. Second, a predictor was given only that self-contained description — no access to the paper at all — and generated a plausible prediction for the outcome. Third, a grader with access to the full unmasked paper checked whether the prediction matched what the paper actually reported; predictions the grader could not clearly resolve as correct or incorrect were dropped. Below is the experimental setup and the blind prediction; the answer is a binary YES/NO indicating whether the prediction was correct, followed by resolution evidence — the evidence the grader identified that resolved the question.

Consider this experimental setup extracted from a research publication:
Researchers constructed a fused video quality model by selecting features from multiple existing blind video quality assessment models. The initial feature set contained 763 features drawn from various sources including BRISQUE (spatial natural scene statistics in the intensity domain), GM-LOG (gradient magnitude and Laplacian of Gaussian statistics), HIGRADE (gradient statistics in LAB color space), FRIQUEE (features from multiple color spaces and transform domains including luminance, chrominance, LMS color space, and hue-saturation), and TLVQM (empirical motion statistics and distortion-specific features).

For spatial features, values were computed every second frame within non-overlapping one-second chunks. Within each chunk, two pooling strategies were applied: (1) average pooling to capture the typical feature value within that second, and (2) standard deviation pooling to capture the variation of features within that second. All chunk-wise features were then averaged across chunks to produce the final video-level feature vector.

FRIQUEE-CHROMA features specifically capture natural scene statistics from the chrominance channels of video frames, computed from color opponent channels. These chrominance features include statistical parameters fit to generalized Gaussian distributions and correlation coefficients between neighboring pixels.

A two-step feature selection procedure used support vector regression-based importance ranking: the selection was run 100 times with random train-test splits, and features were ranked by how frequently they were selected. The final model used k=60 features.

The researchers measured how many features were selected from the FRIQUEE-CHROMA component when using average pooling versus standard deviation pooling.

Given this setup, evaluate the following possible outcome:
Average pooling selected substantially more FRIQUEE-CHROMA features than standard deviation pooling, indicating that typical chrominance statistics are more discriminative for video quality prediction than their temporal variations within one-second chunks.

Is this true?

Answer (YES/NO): YES